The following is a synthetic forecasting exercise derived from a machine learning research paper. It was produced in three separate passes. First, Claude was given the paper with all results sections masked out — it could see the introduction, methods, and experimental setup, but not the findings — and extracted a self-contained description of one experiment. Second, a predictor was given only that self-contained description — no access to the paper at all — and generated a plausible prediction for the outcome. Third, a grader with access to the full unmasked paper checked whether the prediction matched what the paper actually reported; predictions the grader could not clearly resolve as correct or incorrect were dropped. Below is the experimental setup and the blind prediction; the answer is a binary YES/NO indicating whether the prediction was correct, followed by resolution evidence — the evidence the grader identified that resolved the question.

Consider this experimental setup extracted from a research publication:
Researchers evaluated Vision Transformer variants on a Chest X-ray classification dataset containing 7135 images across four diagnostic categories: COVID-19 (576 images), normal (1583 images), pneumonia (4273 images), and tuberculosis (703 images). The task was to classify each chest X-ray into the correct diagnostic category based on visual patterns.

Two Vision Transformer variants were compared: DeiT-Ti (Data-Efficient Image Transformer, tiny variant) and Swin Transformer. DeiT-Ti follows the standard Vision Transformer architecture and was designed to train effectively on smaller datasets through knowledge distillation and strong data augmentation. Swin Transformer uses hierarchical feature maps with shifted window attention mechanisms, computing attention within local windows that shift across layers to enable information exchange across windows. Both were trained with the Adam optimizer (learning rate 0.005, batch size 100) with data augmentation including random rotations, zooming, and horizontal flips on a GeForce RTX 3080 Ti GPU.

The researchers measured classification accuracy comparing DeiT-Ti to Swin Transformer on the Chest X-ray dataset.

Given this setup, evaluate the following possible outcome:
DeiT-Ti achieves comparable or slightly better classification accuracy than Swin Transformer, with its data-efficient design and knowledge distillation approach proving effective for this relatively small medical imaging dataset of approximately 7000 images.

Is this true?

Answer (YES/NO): YES